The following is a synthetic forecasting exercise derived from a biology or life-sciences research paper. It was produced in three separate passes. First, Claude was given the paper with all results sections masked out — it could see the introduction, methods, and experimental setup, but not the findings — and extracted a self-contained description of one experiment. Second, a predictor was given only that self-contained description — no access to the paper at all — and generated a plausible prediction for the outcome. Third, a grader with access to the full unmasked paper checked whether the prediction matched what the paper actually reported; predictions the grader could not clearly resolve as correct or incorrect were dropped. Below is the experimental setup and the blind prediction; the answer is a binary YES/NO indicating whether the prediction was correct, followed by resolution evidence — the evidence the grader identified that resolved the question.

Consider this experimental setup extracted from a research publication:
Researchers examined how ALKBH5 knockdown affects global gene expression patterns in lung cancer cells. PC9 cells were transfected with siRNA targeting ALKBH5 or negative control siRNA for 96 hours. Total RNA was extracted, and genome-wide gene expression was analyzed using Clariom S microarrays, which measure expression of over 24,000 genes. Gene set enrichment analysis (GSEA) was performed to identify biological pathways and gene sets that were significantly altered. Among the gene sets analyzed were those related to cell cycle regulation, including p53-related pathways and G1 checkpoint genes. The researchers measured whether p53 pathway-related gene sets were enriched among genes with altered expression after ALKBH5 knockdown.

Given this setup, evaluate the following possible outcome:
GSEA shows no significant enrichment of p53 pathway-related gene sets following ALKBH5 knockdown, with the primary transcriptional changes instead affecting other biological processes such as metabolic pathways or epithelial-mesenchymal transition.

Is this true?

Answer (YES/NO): NO